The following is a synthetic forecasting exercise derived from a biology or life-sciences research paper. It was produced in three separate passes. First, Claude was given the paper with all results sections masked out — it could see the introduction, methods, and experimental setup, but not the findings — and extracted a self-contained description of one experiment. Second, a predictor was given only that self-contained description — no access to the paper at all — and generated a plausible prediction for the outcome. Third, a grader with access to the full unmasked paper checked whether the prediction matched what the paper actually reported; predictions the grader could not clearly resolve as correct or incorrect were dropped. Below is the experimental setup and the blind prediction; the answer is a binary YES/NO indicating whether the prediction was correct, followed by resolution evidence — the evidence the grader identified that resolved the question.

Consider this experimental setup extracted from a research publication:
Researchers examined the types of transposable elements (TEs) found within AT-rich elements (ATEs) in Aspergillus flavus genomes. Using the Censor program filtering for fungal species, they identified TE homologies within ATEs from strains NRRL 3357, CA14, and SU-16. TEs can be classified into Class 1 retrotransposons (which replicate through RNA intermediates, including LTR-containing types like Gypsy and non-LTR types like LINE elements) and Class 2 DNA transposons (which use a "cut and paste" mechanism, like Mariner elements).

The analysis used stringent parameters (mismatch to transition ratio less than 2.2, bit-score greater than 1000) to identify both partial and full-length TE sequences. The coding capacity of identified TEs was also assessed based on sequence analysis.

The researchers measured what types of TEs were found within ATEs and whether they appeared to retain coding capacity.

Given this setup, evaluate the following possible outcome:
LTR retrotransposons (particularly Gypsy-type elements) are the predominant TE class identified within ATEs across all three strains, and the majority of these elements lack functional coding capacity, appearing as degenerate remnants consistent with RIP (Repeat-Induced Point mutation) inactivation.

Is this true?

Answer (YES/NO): NO